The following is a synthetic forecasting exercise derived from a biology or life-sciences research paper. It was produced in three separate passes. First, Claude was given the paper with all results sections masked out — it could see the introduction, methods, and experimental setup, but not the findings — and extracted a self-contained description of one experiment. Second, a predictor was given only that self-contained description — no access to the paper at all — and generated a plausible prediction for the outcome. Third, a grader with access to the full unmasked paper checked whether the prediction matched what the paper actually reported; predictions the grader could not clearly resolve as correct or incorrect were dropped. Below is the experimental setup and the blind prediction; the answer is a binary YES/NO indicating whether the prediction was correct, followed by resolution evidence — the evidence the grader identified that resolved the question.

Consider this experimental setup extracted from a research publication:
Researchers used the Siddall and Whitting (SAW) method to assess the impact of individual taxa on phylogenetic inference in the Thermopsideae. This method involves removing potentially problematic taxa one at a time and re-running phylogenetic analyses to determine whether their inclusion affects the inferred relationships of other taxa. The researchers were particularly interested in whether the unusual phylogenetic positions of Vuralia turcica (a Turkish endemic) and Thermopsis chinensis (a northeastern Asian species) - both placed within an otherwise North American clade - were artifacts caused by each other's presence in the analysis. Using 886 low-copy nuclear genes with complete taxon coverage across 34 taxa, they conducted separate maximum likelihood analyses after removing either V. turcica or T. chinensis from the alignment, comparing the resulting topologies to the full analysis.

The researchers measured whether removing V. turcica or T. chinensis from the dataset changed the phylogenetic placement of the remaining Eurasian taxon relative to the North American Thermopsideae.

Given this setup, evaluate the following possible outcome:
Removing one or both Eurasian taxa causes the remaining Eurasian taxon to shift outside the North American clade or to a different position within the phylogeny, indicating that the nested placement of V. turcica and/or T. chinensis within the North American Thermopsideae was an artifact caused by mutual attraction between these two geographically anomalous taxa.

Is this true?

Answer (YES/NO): NO